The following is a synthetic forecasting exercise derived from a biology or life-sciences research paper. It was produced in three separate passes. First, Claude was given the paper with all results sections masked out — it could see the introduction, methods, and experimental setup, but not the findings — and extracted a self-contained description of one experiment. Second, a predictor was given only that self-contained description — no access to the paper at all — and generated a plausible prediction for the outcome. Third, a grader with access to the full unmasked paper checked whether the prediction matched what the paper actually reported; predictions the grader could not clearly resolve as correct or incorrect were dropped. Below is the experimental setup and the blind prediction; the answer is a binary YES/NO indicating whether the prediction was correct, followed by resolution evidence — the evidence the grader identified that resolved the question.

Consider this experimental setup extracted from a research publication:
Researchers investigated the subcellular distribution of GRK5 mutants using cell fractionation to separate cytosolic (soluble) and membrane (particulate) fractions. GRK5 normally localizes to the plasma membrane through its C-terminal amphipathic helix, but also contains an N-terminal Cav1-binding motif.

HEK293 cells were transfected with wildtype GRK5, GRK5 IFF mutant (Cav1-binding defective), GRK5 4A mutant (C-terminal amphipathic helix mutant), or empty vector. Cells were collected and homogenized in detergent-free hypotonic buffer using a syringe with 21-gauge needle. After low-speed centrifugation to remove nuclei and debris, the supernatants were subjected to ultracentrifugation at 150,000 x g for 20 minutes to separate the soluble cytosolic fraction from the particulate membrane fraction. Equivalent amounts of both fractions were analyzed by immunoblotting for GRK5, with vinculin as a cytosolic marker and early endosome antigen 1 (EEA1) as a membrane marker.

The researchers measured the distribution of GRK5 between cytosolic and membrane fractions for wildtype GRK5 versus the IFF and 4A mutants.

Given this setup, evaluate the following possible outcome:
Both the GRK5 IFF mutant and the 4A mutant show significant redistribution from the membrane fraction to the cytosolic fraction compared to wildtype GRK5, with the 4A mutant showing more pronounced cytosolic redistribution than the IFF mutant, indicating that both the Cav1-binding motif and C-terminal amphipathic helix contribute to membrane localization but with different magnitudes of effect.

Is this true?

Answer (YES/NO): NO